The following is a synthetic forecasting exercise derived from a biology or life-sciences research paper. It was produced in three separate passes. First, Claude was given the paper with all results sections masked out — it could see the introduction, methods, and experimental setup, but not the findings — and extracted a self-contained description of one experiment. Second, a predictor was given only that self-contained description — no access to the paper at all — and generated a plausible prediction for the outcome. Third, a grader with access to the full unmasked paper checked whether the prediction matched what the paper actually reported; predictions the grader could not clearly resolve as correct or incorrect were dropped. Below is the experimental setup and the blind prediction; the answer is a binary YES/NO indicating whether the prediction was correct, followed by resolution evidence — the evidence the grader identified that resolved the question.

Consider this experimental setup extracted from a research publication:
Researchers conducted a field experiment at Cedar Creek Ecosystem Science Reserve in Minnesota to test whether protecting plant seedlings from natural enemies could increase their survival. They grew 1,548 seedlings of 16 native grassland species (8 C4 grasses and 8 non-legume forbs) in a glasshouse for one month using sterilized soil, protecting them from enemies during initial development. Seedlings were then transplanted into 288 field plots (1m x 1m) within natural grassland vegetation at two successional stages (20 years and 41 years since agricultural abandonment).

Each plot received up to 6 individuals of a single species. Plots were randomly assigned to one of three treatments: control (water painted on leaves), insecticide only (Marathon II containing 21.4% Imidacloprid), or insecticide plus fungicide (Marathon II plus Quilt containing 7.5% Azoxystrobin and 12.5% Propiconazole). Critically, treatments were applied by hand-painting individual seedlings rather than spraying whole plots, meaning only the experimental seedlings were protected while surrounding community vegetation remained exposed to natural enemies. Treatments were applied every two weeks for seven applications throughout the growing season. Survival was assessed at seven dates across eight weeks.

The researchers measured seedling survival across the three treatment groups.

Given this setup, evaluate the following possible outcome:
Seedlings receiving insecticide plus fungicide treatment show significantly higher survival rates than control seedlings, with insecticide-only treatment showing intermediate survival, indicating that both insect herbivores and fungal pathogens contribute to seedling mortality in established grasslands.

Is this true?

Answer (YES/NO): NO